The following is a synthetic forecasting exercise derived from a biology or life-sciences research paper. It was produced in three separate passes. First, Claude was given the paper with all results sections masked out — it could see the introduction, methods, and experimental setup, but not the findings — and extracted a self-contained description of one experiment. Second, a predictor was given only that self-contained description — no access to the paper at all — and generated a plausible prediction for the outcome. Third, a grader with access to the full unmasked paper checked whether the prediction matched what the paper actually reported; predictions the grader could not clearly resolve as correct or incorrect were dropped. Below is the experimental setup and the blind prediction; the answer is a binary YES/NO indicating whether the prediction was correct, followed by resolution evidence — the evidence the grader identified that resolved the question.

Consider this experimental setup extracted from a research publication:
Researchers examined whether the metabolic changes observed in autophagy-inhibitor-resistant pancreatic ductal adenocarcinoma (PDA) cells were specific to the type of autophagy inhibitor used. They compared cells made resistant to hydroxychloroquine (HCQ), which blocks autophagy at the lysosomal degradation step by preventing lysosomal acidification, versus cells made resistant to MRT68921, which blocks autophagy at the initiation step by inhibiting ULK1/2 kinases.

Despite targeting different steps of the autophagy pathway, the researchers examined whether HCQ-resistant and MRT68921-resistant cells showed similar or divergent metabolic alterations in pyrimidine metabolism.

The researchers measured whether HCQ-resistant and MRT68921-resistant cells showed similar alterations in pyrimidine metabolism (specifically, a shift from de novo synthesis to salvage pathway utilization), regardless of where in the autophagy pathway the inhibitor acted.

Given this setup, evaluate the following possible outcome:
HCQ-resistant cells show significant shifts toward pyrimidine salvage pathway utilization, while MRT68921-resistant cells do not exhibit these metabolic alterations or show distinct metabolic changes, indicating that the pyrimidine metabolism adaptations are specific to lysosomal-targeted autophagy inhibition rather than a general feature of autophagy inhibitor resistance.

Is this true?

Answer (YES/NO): NO